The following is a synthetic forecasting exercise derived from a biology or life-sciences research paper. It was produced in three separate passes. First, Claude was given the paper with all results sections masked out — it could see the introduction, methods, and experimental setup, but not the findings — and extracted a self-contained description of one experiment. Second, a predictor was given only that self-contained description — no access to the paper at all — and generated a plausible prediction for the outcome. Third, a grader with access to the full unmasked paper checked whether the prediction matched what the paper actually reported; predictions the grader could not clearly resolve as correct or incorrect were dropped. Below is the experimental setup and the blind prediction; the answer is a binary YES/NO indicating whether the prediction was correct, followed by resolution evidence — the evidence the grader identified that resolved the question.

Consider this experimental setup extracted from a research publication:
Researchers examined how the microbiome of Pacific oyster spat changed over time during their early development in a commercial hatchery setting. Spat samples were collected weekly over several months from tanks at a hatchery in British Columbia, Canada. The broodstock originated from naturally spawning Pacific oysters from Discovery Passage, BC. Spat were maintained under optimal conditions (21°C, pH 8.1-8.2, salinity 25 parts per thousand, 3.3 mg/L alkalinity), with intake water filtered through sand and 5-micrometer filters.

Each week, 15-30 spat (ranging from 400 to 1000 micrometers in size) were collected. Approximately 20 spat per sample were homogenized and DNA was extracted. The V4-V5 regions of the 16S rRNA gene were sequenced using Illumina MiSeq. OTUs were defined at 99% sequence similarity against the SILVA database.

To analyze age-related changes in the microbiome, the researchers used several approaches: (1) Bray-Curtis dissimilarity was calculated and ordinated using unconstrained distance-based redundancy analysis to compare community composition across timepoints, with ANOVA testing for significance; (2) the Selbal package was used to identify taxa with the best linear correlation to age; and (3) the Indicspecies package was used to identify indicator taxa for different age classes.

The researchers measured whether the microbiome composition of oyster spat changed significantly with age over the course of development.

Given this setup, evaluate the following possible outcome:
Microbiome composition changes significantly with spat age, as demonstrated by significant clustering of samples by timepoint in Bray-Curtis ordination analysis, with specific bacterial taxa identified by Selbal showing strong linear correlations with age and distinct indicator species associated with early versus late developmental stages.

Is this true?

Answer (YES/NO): YES